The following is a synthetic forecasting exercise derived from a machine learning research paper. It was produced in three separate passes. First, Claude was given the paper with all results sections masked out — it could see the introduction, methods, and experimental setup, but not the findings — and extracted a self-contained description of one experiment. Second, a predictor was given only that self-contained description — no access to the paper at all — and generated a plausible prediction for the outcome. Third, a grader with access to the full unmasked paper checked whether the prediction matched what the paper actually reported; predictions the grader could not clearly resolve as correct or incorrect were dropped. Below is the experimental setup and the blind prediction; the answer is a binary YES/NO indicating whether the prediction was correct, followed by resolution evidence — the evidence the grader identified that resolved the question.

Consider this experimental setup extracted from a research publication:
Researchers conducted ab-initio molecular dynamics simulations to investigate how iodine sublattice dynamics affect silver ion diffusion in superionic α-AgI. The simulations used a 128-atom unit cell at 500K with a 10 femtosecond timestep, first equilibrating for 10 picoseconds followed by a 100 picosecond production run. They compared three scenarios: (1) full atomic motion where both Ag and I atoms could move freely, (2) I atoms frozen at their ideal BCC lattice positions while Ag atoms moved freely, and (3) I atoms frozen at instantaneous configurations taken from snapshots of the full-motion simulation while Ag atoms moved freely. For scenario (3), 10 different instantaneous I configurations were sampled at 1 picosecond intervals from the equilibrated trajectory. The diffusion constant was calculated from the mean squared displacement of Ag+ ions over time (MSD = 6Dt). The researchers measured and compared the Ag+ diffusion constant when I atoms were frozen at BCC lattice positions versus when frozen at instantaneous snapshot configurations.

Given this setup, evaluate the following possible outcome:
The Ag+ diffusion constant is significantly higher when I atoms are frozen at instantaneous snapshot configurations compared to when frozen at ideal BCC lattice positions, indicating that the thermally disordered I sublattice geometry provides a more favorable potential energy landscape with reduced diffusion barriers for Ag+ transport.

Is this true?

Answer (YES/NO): NO